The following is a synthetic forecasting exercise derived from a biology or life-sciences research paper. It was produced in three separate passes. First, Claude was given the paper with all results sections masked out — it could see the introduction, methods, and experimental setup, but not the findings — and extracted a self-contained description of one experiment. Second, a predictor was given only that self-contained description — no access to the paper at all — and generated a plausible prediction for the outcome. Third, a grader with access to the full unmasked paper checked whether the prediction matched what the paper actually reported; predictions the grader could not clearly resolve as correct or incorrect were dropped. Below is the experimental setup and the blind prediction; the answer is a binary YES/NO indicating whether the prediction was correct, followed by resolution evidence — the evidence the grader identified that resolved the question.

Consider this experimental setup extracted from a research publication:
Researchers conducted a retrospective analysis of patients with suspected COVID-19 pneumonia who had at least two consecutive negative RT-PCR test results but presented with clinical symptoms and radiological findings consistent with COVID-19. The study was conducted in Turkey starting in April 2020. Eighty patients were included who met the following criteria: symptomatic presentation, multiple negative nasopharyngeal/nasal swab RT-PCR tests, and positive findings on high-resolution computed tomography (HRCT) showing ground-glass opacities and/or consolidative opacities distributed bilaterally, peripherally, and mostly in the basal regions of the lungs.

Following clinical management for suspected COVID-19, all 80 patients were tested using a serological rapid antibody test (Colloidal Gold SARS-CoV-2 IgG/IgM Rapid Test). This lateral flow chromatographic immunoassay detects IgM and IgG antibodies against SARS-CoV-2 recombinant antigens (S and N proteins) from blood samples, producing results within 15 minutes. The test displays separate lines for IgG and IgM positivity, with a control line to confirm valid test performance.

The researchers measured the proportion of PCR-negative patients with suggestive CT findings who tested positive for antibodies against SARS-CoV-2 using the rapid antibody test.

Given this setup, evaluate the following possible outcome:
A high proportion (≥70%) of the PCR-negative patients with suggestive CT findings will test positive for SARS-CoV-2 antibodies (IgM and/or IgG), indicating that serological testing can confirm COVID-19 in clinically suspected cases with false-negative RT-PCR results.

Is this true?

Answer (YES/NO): NO